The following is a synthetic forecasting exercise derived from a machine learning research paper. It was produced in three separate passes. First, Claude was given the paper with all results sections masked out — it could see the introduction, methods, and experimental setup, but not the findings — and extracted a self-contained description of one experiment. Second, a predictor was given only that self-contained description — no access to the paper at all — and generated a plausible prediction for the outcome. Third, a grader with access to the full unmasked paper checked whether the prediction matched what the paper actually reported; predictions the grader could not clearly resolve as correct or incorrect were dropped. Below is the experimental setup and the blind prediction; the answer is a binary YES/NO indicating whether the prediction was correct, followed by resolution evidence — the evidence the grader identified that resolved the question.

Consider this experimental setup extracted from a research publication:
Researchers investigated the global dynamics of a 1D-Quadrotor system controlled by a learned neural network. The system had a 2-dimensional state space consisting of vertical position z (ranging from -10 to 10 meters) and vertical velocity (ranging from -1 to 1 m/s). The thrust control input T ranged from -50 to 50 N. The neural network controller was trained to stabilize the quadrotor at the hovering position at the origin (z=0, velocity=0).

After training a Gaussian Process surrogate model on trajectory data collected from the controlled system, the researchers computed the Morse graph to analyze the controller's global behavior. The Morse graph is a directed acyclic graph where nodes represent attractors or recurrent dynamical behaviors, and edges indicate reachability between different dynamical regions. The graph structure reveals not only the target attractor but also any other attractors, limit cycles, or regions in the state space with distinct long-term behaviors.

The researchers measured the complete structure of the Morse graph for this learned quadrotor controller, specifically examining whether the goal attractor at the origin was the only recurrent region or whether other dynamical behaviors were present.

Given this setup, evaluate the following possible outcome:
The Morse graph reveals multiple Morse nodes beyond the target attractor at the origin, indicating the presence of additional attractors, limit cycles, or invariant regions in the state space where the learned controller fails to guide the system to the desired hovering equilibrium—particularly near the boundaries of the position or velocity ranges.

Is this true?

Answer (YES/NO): NO